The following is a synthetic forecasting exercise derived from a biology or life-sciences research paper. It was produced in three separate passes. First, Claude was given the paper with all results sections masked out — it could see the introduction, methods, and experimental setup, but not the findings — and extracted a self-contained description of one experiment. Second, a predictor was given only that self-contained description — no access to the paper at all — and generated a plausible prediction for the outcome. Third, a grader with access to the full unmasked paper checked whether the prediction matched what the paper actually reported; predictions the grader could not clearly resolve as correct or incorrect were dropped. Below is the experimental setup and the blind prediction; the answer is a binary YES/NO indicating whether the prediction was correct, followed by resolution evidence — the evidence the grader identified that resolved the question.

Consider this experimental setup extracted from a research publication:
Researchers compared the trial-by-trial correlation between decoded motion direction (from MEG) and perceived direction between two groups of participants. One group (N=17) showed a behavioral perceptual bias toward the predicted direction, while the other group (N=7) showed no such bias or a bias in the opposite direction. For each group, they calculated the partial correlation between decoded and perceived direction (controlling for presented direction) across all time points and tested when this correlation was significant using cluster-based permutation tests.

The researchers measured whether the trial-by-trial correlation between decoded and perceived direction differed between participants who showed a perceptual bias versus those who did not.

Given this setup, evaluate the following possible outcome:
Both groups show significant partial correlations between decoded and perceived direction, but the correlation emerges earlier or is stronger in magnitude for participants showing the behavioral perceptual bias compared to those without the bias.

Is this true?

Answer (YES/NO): NO